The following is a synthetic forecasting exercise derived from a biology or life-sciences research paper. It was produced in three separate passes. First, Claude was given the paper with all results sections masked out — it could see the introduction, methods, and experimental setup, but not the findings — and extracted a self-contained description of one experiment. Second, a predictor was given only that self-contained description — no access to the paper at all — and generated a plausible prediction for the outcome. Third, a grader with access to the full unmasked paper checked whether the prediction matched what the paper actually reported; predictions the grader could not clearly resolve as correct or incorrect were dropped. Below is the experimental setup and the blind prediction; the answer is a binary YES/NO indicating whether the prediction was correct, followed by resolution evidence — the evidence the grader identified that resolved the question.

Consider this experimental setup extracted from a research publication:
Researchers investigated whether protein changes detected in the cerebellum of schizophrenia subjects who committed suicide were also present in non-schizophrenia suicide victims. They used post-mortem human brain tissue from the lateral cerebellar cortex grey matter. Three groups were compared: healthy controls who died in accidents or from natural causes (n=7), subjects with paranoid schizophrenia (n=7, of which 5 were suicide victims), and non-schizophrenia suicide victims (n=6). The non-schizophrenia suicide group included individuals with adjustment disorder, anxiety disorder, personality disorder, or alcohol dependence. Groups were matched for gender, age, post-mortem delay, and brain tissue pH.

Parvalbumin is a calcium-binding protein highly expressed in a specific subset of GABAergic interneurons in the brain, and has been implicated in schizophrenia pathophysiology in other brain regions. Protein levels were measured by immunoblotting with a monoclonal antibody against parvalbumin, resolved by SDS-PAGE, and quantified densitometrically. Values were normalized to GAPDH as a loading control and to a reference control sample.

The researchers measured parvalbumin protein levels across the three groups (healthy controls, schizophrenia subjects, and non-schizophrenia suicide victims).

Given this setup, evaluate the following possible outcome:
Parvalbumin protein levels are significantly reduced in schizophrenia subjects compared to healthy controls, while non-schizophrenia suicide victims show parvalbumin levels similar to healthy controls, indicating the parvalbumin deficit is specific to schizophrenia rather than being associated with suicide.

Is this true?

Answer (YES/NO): NO